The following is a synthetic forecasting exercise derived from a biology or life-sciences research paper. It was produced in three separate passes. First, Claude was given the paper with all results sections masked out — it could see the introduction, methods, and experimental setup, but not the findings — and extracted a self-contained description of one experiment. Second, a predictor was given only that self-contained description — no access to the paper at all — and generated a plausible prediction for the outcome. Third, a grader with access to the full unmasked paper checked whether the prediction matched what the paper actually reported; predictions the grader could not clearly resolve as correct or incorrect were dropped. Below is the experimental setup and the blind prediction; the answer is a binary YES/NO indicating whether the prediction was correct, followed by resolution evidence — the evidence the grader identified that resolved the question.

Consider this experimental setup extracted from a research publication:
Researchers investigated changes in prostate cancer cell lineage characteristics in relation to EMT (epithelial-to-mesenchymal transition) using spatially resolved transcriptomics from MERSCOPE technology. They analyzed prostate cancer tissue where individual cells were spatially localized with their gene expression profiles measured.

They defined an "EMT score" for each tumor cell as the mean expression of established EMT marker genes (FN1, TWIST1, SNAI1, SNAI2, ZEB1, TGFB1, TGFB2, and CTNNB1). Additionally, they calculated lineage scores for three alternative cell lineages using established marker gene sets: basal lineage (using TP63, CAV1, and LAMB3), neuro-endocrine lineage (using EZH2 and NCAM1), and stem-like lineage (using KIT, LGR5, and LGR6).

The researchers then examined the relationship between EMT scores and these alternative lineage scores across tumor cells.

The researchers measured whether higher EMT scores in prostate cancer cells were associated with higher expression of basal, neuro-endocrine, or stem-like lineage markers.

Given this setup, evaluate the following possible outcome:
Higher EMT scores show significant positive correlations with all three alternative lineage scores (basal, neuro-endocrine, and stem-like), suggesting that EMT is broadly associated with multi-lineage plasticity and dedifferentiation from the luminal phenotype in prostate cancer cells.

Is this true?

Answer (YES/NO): NO